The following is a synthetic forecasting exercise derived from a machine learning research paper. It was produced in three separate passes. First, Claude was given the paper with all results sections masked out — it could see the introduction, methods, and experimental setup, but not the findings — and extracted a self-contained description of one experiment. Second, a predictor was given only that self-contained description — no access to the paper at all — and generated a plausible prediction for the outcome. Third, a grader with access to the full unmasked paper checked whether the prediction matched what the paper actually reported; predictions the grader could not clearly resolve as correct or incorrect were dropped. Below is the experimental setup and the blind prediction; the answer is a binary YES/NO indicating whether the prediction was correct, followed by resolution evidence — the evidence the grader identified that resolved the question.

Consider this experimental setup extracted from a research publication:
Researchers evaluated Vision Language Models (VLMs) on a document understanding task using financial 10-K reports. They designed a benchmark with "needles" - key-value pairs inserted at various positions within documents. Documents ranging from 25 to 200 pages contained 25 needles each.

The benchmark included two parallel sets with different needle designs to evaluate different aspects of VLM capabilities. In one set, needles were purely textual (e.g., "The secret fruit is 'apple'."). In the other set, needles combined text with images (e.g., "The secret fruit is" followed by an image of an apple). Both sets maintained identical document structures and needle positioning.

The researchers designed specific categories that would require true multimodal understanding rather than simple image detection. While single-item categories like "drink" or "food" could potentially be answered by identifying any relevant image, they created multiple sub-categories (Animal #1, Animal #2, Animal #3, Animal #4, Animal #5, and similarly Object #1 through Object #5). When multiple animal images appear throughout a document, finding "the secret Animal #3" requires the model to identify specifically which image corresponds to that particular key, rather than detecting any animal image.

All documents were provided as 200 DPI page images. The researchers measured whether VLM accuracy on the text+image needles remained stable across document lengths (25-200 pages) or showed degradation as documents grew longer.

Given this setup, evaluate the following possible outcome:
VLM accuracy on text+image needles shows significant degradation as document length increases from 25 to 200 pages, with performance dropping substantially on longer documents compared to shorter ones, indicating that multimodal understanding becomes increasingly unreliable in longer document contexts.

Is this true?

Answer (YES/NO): YES